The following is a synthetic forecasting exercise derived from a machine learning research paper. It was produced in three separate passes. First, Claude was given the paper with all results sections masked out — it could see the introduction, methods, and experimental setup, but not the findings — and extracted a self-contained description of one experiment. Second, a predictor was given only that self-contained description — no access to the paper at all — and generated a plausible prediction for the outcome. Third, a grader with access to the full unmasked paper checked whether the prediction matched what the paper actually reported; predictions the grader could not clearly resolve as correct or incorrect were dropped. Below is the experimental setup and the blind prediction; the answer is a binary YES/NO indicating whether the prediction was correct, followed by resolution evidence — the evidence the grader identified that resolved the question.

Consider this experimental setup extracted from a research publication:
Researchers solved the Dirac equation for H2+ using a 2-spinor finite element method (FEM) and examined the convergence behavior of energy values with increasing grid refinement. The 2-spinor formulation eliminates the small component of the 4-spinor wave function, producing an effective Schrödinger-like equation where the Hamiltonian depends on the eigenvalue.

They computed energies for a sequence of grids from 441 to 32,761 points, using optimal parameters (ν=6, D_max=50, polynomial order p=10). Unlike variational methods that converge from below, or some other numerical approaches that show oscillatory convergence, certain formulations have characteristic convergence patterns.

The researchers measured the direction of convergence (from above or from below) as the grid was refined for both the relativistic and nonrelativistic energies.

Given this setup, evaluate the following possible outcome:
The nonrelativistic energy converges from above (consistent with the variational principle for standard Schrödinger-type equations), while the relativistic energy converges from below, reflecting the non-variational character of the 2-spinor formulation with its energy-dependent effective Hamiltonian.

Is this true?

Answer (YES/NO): NO